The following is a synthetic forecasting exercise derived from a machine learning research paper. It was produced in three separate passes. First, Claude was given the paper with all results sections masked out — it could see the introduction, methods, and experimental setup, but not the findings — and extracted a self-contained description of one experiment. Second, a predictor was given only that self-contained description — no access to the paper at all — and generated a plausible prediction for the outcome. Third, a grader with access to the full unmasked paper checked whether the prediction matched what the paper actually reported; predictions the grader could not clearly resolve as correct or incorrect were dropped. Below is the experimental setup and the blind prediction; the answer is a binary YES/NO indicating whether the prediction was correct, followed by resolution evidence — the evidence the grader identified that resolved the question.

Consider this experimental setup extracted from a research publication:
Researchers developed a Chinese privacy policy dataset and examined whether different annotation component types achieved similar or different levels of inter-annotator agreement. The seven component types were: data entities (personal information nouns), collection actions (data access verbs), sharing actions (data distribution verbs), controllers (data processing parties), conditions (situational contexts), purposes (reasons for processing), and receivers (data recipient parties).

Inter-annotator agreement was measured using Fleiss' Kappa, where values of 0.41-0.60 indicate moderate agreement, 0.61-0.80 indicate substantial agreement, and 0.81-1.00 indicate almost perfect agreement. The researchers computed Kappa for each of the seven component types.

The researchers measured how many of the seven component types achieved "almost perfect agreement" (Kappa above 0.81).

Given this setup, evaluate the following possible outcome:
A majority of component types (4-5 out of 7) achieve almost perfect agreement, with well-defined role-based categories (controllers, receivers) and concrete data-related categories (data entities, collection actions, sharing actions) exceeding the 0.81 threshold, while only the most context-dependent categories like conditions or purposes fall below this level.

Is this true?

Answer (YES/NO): NO